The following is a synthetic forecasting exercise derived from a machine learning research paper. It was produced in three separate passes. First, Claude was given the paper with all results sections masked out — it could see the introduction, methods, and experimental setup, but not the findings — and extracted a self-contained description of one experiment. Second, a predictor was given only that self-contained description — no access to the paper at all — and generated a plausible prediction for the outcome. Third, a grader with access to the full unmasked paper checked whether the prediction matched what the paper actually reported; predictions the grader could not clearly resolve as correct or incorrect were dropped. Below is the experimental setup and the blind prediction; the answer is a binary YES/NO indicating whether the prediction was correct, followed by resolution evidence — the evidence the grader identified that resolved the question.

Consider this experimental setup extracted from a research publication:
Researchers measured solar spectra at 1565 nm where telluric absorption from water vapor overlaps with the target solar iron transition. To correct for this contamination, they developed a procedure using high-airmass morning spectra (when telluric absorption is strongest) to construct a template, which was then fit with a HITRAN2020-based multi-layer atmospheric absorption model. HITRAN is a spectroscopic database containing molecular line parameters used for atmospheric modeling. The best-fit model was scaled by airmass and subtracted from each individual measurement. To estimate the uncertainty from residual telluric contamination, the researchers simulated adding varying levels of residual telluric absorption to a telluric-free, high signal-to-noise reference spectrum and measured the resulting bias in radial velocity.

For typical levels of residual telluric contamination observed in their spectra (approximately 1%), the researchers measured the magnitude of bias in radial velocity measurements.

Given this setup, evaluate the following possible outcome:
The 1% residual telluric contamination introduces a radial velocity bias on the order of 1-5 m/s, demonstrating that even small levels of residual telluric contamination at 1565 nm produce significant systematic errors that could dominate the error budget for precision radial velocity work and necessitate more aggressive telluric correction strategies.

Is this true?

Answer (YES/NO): NO